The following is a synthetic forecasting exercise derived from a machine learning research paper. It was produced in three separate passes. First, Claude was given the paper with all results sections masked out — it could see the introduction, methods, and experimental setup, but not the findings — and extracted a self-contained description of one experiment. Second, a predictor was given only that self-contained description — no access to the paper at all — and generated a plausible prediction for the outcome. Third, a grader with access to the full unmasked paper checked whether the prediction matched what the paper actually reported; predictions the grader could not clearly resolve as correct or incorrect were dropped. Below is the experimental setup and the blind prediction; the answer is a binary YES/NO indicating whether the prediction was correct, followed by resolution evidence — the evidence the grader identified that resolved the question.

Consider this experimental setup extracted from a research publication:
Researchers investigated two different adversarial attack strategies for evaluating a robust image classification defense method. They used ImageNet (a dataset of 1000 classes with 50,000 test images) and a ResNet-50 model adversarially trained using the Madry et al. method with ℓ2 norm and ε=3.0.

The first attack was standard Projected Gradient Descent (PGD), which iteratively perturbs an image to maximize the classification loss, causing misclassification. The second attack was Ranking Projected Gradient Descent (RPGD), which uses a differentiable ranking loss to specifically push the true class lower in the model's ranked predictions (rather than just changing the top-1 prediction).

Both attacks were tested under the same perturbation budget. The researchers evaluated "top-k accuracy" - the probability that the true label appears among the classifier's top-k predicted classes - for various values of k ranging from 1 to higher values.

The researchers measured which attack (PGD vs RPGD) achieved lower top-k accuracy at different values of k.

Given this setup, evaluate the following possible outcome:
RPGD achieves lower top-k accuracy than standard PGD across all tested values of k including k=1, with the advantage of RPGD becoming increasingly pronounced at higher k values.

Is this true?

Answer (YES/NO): NO